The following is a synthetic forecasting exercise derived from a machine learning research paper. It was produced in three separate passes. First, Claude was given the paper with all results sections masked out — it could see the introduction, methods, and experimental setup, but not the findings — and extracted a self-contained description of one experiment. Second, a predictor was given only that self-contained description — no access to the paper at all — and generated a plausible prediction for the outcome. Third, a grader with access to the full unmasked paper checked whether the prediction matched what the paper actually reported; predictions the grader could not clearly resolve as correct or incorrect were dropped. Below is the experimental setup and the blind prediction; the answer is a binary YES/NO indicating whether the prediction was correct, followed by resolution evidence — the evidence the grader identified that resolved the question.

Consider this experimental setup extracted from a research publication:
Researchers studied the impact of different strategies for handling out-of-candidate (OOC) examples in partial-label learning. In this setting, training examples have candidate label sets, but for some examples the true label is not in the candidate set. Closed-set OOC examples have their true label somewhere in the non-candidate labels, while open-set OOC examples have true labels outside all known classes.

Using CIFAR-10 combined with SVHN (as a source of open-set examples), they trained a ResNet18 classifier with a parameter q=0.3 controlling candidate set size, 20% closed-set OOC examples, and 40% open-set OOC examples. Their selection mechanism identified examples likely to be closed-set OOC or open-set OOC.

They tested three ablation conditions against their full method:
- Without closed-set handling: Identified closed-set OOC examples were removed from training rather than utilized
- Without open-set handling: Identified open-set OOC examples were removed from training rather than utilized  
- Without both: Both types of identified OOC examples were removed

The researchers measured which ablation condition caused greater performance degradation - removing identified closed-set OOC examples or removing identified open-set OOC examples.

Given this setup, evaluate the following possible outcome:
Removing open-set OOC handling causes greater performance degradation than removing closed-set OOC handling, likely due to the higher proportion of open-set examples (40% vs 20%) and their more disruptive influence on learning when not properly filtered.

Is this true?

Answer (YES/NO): NO